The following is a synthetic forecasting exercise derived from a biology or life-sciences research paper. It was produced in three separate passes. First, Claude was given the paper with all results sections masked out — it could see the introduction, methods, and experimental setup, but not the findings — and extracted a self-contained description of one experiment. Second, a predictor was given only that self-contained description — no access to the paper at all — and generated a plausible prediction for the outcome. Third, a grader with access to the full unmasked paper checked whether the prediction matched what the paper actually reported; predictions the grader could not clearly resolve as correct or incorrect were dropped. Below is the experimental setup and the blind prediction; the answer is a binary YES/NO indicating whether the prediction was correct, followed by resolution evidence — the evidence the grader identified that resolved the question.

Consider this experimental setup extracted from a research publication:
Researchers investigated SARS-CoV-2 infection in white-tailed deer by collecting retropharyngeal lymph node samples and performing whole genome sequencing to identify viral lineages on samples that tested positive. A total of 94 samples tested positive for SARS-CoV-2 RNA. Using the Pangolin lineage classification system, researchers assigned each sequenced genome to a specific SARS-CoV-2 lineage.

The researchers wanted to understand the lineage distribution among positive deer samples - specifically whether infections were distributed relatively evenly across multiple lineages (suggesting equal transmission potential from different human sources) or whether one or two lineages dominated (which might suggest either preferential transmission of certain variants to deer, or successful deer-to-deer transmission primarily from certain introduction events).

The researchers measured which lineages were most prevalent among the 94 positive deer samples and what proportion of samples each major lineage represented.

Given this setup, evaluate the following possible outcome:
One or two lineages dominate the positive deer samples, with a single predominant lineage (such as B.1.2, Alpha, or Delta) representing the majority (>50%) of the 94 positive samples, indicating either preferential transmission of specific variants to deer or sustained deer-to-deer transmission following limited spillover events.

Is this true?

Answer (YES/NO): YES